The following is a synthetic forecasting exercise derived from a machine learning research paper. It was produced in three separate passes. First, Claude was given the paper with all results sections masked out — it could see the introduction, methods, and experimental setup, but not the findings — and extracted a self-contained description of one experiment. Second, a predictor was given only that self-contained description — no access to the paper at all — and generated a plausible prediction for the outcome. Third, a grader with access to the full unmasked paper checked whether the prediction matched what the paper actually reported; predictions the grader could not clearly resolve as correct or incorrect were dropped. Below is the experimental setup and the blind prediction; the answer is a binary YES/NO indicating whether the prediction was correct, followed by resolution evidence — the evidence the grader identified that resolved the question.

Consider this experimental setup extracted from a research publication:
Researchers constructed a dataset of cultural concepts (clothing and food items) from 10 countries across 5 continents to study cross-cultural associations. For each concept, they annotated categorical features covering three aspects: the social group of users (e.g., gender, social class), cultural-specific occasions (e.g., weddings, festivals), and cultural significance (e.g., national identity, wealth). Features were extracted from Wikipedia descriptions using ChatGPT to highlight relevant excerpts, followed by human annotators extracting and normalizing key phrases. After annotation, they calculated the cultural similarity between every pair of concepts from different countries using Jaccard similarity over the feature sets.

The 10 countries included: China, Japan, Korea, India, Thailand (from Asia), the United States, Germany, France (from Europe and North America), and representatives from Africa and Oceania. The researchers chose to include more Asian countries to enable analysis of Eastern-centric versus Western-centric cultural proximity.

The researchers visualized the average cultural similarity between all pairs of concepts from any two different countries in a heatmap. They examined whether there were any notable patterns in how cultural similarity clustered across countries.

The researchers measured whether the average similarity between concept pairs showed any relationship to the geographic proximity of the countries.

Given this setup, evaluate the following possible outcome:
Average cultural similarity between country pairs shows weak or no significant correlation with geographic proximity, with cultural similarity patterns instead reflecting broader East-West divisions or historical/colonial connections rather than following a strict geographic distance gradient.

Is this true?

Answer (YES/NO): NO